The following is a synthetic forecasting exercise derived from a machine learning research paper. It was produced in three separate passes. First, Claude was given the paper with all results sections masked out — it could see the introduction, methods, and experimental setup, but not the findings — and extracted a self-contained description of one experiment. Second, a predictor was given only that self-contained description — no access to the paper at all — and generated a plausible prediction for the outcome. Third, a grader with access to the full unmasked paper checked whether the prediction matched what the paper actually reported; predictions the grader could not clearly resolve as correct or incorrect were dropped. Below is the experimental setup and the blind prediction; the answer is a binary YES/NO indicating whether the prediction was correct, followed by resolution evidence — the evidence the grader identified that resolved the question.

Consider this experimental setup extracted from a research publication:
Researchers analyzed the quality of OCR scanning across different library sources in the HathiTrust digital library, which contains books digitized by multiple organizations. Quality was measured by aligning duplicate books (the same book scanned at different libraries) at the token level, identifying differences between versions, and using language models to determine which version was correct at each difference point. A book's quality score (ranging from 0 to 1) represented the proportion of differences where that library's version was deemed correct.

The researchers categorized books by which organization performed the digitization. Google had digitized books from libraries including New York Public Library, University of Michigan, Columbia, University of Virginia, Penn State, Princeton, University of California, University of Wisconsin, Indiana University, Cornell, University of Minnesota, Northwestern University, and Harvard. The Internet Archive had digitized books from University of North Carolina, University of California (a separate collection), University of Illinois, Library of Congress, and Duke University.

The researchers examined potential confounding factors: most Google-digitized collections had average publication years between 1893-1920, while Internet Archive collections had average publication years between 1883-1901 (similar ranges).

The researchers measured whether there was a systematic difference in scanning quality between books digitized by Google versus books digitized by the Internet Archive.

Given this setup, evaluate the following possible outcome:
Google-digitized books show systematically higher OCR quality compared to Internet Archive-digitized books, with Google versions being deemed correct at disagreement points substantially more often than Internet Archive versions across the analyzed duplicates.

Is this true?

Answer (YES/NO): YES